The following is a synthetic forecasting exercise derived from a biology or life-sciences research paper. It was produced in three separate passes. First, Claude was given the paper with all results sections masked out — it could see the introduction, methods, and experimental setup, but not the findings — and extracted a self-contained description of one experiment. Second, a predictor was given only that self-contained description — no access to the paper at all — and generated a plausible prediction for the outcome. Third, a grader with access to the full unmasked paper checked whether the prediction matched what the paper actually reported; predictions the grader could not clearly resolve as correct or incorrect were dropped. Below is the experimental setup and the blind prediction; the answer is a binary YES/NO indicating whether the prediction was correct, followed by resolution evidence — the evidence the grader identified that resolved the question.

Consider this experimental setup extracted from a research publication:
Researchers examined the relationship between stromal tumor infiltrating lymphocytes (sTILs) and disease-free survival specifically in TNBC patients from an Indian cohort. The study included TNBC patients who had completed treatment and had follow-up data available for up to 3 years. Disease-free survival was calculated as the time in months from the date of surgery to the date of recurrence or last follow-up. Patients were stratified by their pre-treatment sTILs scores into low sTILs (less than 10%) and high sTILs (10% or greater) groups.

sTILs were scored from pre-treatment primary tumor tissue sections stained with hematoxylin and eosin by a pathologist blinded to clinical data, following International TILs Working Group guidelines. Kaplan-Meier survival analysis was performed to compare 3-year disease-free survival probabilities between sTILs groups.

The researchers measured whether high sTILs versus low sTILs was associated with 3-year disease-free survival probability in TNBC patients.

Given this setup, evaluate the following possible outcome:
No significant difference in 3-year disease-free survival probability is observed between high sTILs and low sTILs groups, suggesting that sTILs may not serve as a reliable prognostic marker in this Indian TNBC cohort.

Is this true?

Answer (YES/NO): NO